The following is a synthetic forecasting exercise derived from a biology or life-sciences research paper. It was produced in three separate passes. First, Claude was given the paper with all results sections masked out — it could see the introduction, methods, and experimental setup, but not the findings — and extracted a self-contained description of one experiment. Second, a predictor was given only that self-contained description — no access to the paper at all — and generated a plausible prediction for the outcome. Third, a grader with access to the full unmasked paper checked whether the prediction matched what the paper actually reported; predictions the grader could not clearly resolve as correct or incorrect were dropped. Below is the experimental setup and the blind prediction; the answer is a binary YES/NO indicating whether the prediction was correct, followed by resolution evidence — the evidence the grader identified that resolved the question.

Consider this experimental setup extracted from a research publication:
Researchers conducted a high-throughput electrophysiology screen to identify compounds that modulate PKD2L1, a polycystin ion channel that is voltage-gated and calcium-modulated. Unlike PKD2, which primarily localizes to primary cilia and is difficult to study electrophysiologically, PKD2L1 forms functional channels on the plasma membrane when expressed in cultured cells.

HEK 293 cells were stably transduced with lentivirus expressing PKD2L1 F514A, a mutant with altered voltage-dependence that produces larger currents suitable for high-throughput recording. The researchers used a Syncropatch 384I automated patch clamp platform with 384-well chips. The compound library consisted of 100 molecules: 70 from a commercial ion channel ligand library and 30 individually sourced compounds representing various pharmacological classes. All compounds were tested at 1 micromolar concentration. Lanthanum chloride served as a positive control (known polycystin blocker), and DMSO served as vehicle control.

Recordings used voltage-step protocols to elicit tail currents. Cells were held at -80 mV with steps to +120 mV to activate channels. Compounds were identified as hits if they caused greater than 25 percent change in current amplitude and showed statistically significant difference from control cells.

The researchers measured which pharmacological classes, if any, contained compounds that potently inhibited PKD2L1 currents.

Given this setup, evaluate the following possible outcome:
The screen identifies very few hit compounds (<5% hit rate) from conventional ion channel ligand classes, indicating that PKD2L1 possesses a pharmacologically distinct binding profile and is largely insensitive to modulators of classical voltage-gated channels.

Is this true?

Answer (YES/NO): NO